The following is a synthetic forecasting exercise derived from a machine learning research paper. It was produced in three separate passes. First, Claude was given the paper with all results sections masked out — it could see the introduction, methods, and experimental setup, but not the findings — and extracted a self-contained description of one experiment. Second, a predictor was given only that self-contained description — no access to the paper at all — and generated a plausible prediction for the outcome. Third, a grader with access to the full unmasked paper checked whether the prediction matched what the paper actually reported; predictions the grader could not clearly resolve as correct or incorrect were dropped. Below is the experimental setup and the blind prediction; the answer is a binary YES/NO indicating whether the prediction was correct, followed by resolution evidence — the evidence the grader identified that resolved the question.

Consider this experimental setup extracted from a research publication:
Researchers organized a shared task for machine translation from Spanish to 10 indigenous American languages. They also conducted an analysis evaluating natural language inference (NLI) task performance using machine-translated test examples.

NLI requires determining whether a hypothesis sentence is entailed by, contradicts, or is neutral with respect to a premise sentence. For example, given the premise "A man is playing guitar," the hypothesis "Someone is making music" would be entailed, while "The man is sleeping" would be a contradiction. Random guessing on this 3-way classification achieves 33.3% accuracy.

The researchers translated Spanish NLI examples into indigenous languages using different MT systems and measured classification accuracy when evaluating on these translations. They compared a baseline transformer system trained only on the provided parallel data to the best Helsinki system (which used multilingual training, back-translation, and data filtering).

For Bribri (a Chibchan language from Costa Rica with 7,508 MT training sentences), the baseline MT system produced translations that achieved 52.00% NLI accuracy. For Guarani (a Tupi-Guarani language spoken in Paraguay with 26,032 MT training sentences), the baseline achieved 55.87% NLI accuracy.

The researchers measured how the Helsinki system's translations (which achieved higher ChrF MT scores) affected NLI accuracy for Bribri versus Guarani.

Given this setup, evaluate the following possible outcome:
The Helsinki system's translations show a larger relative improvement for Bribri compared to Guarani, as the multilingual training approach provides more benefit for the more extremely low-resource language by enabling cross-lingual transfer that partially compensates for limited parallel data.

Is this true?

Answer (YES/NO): NO